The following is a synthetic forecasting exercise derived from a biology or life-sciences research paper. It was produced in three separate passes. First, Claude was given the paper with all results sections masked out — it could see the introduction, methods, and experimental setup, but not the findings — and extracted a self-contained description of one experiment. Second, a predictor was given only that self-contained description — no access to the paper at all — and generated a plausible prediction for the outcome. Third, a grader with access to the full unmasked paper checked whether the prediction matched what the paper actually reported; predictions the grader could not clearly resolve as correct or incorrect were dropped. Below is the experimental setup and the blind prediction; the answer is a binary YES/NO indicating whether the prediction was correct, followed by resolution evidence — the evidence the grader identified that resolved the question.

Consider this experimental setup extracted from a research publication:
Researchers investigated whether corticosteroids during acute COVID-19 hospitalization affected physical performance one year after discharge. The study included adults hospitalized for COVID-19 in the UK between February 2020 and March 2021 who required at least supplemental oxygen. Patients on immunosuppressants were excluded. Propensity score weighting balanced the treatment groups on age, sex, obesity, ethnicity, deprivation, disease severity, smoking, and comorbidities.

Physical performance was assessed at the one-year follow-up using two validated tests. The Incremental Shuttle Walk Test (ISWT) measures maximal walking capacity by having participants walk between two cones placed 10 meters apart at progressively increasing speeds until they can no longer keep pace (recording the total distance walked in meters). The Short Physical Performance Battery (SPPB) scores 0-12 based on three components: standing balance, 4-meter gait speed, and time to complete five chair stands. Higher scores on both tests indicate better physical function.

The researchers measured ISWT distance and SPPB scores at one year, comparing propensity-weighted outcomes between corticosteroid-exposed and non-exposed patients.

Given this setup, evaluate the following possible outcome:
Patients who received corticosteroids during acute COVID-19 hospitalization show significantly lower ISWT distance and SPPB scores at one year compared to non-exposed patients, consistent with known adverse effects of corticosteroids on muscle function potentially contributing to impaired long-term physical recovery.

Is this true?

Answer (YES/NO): NO